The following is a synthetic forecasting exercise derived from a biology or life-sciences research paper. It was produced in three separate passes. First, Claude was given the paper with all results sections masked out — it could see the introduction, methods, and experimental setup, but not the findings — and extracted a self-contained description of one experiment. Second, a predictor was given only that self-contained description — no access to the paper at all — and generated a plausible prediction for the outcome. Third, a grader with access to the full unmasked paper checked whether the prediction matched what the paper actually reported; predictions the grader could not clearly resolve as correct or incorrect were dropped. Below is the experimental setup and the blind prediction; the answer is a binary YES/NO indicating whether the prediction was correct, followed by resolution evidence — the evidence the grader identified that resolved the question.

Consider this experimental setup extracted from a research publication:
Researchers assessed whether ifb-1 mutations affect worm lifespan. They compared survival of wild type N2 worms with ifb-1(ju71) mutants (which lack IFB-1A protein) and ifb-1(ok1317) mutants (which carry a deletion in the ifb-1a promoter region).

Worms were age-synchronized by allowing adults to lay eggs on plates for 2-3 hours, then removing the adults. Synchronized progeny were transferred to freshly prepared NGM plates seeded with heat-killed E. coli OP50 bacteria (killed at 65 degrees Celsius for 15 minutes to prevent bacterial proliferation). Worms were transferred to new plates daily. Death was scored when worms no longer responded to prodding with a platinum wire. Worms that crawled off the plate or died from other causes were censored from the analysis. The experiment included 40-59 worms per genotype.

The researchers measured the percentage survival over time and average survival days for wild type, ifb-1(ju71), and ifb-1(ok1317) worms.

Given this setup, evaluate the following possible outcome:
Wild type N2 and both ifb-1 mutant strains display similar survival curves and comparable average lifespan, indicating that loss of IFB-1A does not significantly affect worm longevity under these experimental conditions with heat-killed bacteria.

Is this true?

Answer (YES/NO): NO